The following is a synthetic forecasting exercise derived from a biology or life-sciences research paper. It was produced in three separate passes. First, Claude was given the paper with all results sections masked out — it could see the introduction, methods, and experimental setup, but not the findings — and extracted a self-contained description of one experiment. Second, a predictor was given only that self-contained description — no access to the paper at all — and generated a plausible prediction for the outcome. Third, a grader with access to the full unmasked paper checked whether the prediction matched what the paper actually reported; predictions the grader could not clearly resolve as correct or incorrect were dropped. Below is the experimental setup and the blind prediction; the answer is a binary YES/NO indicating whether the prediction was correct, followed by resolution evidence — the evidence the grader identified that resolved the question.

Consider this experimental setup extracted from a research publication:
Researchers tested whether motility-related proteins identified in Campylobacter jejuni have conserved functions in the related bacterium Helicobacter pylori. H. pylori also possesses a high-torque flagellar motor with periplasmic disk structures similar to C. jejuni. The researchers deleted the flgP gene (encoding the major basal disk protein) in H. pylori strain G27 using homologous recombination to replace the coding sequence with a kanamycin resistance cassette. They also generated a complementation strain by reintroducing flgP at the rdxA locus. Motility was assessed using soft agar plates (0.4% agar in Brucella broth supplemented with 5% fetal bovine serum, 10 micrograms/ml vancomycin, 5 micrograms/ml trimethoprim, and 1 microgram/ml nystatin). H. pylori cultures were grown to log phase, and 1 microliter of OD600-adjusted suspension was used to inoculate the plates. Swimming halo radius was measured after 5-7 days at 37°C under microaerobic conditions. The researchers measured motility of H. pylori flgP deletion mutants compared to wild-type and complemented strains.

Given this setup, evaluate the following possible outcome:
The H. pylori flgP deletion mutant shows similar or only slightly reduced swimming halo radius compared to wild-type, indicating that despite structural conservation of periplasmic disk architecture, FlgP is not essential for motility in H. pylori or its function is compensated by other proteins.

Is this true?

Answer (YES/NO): NO